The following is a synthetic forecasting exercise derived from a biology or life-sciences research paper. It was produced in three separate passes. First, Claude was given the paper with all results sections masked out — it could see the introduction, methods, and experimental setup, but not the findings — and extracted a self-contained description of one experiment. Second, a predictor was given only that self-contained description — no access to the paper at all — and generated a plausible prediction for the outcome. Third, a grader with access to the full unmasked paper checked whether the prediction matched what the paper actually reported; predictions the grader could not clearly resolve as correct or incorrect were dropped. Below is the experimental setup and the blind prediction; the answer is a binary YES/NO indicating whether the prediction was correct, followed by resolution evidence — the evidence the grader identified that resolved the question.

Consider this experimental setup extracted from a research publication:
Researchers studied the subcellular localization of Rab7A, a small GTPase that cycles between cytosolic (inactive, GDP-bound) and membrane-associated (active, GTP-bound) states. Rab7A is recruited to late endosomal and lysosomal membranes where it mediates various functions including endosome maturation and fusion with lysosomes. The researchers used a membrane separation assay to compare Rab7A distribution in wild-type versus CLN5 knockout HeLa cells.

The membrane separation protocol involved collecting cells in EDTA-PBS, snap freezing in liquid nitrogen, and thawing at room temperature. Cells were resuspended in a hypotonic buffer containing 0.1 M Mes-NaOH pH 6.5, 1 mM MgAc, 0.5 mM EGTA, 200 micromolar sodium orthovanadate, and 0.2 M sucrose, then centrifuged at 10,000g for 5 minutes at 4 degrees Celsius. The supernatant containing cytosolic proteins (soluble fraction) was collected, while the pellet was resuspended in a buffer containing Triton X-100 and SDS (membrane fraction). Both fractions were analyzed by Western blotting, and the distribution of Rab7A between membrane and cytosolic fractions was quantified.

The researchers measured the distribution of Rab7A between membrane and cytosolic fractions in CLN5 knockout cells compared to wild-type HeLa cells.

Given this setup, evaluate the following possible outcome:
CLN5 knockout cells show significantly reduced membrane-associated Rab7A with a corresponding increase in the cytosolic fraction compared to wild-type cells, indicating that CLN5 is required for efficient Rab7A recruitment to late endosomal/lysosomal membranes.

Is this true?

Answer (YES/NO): NO